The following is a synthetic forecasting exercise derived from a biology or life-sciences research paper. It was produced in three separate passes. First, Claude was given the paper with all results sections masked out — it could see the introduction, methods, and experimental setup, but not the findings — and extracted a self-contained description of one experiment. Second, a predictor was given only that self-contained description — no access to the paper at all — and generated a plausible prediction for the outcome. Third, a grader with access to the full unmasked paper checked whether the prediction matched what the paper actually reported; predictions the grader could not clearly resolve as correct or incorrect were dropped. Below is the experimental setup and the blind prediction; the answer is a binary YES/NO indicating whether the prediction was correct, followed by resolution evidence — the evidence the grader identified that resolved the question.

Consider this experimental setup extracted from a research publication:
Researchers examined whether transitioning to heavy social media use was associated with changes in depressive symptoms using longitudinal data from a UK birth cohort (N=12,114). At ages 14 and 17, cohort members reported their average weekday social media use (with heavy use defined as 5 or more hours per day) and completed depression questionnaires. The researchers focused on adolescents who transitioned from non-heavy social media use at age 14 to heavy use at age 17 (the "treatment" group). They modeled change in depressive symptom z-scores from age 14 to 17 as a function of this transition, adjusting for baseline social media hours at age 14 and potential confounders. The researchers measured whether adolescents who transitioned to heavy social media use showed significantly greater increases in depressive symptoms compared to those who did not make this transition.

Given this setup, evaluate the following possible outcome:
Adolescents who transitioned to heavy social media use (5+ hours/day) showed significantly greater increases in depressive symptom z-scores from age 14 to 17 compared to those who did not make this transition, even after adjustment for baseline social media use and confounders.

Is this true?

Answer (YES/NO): NO